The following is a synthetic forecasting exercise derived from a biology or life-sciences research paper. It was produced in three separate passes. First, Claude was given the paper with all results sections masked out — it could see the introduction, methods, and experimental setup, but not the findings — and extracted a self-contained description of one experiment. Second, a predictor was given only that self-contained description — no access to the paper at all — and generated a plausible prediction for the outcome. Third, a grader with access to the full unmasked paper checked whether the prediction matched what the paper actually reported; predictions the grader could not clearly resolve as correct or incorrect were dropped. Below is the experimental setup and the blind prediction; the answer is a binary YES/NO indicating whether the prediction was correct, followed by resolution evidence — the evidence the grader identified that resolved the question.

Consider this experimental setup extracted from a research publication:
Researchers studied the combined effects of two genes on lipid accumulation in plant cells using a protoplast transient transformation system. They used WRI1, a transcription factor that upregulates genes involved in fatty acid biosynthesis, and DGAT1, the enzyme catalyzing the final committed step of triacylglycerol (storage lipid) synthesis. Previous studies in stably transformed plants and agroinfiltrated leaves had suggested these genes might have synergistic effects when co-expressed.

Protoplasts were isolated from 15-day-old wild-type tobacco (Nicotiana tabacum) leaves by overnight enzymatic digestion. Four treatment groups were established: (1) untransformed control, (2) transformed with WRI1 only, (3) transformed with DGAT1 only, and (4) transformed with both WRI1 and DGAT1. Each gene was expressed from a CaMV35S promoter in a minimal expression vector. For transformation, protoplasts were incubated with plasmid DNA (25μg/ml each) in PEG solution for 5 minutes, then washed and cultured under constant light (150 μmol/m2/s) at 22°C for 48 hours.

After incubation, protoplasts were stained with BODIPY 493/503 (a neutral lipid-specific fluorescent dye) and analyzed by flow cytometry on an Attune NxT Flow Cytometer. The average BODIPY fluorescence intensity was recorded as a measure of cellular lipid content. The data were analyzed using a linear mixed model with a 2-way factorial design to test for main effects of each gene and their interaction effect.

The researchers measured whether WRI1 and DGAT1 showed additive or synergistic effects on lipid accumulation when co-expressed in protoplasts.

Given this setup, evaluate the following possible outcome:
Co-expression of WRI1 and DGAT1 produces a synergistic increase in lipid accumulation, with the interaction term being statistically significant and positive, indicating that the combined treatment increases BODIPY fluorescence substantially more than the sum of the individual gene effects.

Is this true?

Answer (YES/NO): YES